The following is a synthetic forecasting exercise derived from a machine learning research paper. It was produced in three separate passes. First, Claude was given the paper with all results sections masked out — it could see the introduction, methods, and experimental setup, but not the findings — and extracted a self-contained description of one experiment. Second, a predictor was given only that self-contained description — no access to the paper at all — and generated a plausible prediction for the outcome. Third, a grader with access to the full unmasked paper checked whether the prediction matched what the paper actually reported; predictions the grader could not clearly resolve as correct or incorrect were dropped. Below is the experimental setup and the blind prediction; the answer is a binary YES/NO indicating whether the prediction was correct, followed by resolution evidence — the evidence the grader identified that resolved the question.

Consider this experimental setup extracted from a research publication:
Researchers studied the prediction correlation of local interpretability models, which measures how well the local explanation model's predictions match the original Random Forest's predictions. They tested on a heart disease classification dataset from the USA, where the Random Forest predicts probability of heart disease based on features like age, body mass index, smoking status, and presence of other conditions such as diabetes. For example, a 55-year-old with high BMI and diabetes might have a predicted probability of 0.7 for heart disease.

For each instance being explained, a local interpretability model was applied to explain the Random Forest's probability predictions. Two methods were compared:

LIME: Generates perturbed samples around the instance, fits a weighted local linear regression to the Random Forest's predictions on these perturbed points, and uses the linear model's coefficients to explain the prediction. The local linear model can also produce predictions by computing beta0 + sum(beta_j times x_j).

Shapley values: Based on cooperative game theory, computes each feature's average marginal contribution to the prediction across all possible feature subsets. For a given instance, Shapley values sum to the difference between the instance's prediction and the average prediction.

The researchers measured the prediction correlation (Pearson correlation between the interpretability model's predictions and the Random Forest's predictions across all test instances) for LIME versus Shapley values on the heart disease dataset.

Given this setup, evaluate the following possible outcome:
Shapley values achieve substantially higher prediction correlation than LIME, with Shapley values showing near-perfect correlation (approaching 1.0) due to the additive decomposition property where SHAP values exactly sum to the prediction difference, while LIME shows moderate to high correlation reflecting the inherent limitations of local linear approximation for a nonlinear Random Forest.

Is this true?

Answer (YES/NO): NO